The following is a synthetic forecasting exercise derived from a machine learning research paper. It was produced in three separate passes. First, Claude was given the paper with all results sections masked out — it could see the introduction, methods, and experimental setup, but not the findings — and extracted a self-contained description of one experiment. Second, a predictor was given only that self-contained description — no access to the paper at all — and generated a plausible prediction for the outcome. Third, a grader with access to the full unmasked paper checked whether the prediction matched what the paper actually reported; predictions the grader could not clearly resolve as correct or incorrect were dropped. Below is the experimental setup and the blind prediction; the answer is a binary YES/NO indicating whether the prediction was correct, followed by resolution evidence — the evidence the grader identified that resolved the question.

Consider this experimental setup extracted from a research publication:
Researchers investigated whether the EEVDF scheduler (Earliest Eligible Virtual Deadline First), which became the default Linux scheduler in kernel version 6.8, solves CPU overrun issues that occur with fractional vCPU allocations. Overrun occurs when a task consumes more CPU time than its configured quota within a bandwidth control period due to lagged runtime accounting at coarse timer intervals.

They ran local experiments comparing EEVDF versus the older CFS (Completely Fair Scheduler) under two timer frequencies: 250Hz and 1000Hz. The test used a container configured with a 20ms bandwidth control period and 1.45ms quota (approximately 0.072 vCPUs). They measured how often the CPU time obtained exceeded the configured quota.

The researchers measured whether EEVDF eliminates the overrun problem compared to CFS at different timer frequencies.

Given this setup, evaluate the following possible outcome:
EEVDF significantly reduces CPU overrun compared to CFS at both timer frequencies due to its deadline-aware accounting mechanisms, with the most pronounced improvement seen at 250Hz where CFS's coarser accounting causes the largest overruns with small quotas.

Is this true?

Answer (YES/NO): NO